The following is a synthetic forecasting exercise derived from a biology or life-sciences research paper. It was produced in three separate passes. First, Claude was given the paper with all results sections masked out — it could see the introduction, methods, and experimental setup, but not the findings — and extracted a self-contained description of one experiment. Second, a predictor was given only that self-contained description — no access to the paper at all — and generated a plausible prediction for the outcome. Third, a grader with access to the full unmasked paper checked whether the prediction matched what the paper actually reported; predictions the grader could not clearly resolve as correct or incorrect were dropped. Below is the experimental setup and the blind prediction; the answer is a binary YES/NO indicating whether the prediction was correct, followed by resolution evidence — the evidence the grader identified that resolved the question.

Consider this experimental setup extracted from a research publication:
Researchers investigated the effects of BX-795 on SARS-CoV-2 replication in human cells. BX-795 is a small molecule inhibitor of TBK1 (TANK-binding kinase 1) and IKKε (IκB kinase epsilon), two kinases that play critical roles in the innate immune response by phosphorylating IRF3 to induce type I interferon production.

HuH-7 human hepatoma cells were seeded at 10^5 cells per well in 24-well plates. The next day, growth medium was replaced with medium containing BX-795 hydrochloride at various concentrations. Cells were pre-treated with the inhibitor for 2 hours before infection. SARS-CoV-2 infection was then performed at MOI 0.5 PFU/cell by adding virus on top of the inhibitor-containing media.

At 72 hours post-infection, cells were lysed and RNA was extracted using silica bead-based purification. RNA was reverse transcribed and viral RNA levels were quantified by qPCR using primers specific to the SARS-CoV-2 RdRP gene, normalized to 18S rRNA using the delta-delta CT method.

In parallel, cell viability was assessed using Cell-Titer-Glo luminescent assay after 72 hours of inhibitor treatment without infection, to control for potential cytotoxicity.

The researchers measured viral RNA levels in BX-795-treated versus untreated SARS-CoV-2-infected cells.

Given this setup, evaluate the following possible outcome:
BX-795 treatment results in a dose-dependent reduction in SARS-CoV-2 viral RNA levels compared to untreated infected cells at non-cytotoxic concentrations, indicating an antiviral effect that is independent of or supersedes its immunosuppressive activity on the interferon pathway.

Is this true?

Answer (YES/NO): NO